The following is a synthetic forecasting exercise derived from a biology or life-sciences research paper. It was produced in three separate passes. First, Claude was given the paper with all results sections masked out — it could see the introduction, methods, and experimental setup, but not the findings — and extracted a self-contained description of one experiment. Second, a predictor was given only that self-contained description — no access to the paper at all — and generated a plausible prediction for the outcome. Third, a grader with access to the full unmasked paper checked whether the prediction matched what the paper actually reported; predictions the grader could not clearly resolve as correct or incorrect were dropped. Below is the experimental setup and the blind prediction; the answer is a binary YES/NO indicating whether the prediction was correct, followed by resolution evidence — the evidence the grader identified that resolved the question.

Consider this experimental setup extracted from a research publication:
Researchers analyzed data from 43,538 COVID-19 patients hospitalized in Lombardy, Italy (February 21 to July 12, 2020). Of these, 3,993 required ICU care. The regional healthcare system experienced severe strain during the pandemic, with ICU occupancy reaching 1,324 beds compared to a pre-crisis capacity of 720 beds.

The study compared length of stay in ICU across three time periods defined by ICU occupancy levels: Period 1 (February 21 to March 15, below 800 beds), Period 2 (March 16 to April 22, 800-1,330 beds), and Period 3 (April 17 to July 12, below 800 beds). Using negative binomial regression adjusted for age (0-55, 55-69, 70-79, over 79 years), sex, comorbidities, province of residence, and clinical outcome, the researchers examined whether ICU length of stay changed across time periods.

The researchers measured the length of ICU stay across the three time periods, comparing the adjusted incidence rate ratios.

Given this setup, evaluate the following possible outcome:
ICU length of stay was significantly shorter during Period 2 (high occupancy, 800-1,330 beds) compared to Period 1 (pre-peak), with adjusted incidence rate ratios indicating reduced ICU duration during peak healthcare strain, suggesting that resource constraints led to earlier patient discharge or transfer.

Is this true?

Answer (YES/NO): NO